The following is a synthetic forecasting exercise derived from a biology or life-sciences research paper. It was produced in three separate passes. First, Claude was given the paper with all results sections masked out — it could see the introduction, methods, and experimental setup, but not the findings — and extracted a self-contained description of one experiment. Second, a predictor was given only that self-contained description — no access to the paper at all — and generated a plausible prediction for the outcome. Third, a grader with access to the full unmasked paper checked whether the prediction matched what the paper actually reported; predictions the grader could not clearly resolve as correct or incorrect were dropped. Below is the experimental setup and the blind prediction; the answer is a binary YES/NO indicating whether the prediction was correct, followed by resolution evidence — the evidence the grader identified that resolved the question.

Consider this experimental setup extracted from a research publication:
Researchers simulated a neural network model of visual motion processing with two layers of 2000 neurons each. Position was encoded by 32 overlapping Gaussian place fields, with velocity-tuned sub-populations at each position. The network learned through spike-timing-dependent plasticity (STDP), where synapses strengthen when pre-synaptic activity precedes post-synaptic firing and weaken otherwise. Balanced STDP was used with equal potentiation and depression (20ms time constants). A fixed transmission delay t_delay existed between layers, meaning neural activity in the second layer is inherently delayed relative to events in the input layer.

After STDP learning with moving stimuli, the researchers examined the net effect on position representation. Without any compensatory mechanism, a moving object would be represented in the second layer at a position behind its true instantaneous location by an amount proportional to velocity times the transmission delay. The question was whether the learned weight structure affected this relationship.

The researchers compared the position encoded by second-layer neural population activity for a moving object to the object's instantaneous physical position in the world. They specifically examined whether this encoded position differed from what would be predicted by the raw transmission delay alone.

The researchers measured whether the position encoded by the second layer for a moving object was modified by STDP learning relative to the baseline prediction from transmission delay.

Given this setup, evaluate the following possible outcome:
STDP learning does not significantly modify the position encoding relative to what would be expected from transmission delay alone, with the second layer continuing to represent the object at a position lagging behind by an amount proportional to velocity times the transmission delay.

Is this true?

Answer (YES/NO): NO